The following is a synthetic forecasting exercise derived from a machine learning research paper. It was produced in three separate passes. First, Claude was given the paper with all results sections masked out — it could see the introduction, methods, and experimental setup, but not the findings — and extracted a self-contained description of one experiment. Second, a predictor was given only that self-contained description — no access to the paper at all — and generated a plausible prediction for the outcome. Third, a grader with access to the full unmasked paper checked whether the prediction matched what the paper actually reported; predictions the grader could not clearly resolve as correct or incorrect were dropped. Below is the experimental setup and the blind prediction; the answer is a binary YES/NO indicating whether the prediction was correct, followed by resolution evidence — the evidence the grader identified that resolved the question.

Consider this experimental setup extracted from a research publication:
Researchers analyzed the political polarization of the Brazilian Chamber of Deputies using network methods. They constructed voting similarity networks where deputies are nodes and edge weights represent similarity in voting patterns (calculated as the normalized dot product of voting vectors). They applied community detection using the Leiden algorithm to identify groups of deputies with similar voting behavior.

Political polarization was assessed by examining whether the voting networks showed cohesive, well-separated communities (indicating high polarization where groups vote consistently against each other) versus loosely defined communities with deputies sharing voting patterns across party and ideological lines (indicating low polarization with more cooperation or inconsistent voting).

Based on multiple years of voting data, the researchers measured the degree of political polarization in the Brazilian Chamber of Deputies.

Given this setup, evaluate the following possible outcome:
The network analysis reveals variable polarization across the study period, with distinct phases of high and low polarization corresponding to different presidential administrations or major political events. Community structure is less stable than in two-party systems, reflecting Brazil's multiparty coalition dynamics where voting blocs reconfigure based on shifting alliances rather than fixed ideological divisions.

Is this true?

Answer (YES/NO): NO